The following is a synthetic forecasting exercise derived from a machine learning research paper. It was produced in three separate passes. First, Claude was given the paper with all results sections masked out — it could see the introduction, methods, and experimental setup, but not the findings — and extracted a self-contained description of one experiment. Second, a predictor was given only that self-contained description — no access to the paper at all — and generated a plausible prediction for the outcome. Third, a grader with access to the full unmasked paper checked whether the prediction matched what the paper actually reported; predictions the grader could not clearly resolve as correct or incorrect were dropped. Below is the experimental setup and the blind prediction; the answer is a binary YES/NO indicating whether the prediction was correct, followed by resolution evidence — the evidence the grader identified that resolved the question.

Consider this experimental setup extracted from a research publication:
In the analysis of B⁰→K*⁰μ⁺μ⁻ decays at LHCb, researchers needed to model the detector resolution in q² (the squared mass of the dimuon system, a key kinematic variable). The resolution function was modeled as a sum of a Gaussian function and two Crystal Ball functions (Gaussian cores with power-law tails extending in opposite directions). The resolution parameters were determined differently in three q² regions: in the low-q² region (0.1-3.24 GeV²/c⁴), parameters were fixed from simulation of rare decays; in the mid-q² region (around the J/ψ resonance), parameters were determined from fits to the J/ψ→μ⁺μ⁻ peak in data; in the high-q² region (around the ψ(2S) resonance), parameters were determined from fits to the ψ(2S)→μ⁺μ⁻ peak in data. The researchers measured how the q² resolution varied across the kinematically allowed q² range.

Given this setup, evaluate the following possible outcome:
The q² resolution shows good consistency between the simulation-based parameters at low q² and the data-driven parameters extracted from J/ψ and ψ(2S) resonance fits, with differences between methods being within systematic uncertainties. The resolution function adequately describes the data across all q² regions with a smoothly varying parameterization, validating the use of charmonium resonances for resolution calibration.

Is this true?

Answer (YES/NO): YES